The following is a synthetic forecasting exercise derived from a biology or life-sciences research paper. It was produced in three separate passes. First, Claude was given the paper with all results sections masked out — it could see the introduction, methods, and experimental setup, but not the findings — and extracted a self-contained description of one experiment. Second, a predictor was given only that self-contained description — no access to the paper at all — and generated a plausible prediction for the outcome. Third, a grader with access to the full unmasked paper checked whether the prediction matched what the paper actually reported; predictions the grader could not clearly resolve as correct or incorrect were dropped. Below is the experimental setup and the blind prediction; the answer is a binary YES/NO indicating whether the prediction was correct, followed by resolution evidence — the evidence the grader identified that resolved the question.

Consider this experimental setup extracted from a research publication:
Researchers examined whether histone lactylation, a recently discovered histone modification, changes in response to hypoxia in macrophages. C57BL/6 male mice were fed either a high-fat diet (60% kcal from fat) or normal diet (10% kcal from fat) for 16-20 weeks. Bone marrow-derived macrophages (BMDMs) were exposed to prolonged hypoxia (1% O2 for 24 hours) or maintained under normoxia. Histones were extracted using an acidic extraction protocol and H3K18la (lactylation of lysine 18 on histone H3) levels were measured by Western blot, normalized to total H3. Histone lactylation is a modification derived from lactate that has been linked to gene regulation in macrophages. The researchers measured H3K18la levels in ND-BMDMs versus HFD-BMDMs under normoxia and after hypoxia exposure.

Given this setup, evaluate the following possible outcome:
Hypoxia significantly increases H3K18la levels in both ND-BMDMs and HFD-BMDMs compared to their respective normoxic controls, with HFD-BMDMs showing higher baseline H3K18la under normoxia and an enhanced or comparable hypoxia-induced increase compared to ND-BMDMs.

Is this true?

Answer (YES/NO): NO